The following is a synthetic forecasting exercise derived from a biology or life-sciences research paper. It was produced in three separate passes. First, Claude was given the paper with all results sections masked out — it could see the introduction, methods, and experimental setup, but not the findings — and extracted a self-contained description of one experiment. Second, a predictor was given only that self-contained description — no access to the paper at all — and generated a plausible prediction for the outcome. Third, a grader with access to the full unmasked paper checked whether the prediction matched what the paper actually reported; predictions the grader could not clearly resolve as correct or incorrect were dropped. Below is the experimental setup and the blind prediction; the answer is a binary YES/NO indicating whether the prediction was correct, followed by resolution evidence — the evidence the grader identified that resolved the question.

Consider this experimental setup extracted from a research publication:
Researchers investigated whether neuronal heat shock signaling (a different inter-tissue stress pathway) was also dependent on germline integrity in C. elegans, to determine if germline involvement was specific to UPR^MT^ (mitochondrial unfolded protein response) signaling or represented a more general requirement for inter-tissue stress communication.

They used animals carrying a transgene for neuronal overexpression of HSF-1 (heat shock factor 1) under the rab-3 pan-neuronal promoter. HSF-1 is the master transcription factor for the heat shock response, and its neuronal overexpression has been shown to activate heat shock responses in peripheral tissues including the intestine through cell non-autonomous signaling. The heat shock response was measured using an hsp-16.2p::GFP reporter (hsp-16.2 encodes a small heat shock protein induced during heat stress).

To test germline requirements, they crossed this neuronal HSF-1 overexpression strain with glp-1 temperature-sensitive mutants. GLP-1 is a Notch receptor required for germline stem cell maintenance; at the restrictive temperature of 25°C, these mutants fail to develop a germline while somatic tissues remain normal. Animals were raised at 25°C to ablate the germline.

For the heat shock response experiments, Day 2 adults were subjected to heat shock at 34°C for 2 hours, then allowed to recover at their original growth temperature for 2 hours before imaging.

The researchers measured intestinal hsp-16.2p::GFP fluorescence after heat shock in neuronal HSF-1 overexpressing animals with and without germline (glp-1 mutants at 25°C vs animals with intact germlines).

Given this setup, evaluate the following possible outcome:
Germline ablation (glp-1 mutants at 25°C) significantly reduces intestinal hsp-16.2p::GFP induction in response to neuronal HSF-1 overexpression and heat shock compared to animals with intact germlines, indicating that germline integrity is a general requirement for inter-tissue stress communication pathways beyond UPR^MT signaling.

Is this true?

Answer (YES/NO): NO